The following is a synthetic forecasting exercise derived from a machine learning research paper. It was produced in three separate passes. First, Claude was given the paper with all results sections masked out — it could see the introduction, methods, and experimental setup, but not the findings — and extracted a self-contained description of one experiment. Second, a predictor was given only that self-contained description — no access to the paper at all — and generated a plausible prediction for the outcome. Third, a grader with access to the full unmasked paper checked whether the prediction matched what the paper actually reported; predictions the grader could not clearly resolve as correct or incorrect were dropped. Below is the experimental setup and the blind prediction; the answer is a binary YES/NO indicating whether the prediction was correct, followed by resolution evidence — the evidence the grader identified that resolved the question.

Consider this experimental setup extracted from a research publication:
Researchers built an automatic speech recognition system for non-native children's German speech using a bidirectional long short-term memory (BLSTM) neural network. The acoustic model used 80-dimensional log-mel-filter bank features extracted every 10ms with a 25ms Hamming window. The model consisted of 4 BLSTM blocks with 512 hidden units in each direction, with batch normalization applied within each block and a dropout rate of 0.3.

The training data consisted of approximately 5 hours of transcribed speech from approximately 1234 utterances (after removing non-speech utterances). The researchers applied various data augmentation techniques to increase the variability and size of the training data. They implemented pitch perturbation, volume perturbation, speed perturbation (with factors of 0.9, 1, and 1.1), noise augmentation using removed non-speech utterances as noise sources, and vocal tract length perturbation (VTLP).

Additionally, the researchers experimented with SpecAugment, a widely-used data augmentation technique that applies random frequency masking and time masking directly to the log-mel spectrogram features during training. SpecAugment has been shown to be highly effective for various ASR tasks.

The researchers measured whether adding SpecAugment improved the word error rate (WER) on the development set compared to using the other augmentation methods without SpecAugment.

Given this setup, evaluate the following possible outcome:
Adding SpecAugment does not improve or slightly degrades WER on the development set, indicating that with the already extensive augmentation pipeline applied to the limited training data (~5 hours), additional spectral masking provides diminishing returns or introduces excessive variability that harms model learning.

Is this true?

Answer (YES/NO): YES